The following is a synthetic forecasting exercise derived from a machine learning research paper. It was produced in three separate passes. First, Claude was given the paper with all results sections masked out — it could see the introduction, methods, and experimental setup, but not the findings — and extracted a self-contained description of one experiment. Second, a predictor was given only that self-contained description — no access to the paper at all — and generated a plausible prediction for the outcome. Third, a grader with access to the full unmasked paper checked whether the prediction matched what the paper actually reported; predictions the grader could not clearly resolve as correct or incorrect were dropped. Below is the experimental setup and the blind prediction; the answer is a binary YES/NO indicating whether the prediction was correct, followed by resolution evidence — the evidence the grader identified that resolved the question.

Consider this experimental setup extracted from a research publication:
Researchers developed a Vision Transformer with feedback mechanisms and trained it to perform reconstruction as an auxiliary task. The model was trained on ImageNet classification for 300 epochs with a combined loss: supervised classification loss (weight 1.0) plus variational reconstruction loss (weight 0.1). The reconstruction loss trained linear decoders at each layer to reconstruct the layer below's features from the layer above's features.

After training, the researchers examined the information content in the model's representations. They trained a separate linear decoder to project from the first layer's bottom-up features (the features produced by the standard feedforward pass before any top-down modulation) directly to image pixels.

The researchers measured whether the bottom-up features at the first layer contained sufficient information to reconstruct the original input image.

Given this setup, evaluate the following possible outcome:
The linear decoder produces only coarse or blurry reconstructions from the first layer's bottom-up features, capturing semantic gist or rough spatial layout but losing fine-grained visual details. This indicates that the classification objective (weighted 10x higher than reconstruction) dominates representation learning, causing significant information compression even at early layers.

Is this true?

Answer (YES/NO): NO